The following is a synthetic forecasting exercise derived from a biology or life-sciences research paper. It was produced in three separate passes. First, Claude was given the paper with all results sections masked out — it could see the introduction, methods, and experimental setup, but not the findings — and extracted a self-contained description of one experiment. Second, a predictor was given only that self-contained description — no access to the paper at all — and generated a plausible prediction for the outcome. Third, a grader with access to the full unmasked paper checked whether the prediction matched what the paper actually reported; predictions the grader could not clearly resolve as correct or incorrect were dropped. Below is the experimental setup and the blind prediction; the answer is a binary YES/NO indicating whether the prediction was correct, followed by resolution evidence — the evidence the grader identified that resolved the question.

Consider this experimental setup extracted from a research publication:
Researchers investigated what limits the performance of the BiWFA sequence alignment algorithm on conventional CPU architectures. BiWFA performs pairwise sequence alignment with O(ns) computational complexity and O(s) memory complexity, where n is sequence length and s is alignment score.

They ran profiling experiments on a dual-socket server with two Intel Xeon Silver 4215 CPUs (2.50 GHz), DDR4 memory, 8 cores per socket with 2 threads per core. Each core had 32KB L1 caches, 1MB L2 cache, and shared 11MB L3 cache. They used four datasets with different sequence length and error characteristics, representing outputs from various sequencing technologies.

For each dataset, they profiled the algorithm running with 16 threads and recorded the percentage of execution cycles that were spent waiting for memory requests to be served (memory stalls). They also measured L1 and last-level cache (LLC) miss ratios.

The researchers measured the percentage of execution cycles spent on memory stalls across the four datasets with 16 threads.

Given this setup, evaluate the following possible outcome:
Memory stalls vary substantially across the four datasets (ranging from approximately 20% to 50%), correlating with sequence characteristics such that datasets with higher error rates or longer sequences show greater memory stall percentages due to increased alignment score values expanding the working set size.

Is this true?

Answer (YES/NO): NO